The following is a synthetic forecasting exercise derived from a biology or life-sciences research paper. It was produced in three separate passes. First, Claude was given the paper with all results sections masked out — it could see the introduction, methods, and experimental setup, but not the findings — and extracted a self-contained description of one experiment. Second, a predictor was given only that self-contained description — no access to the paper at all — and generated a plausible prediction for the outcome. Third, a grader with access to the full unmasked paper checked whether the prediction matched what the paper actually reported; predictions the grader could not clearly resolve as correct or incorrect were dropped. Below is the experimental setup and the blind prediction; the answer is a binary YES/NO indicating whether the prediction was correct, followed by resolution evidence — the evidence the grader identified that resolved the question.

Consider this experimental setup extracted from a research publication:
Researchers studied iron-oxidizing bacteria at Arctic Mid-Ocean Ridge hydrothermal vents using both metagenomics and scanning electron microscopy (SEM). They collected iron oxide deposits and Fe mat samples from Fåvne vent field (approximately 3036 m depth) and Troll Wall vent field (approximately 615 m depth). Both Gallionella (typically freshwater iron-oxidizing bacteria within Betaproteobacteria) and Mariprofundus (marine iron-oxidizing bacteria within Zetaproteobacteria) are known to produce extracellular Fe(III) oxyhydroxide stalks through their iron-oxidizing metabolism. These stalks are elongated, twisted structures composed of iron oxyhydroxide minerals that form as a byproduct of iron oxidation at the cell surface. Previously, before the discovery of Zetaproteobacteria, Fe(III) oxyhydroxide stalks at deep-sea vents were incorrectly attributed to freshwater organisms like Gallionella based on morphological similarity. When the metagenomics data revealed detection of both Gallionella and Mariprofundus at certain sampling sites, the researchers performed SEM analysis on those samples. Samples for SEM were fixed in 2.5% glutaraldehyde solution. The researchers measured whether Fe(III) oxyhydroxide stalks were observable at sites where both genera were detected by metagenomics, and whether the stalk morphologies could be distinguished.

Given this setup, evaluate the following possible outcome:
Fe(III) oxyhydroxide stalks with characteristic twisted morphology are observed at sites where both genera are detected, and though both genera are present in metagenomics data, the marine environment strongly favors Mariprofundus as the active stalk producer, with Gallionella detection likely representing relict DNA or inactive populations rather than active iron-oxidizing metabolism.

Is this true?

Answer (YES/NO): NO